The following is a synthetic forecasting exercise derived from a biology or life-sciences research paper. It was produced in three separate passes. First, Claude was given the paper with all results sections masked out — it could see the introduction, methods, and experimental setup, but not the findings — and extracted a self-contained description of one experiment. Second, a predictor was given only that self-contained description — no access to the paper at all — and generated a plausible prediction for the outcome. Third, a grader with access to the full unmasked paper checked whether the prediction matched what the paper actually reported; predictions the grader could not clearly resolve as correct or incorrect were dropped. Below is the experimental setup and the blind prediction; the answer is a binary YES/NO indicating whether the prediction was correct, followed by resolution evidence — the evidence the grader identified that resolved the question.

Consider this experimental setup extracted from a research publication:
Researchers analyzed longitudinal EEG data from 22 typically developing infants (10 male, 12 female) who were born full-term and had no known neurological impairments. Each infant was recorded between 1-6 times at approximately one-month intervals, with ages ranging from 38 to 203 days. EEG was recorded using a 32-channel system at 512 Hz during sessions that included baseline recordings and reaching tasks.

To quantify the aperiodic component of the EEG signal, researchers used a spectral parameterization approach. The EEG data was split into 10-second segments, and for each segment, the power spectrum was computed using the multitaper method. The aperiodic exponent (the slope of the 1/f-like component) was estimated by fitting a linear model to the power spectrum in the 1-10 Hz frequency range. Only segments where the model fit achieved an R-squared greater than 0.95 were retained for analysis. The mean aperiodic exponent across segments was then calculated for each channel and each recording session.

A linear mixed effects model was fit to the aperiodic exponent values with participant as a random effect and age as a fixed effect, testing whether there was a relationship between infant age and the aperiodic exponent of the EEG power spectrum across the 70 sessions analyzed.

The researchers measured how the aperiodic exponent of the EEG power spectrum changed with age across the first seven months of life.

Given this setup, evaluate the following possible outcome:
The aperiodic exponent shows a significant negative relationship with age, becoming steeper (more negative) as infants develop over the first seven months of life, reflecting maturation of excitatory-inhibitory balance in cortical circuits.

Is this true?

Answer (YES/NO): NO